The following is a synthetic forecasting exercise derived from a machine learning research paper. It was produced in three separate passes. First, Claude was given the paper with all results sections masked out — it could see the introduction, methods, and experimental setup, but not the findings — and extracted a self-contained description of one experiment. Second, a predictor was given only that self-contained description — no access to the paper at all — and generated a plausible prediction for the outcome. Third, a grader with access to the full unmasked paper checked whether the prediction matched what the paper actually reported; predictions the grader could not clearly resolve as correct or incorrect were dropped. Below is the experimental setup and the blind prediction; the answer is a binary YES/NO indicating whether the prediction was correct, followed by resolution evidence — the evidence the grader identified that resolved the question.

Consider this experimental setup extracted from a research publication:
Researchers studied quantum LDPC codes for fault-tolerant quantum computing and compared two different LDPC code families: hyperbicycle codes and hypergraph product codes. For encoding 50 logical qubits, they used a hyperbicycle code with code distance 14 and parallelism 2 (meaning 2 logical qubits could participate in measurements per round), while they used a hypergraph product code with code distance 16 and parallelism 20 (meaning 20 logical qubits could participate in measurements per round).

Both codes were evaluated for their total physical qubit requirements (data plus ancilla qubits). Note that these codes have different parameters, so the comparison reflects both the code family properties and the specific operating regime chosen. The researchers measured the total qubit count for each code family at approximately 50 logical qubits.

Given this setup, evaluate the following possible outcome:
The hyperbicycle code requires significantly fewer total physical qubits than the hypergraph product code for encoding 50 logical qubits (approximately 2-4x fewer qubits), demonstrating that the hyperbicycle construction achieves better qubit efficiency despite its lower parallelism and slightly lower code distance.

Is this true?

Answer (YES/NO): YES